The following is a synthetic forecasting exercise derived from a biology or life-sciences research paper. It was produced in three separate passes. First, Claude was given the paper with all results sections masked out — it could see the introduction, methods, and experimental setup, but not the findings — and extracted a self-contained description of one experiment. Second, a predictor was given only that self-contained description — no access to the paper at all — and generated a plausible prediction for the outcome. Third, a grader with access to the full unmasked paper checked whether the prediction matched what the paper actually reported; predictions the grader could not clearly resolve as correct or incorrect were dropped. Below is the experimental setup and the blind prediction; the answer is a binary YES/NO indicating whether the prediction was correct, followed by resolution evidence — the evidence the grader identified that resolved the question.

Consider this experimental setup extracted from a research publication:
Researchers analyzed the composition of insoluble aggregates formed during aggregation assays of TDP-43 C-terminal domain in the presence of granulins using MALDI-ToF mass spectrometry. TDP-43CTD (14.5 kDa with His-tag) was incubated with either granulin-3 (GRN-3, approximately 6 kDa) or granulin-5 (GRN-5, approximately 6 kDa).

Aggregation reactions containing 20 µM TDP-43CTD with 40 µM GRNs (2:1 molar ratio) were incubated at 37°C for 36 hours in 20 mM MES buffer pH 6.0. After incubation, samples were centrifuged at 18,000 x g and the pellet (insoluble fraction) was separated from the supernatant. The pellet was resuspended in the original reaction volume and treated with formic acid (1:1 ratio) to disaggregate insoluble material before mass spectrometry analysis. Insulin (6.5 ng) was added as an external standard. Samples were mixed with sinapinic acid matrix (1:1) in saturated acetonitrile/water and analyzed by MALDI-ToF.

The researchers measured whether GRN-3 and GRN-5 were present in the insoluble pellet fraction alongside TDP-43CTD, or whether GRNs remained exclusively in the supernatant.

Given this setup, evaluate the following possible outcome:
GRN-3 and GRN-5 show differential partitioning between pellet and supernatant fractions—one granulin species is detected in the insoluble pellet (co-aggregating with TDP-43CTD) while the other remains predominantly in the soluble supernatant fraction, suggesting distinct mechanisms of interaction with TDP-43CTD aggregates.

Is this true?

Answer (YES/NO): NO